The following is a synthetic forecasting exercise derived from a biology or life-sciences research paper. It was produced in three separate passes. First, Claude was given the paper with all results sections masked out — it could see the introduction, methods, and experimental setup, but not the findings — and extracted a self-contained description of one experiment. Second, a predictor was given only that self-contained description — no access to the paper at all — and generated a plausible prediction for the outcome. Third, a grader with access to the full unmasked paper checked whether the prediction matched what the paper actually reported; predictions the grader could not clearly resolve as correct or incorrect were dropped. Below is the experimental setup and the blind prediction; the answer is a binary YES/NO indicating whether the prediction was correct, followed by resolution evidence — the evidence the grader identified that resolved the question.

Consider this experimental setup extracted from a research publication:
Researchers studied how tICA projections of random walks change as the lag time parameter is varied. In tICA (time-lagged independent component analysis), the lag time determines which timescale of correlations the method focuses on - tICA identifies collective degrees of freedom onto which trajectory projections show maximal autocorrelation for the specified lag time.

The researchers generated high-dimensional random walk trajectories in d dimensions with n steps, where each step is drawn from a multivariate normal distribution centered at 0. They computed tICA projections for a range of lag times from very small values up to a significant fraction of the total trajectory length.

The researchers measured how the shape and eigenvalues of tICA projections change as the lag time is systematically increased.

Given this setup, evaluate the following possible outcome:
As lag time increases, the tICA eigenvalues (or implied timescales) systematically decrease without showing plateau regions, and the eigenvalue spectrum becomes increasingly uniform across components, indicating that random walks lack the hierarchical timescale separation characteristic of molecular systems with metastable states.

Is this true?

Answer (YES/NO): NO